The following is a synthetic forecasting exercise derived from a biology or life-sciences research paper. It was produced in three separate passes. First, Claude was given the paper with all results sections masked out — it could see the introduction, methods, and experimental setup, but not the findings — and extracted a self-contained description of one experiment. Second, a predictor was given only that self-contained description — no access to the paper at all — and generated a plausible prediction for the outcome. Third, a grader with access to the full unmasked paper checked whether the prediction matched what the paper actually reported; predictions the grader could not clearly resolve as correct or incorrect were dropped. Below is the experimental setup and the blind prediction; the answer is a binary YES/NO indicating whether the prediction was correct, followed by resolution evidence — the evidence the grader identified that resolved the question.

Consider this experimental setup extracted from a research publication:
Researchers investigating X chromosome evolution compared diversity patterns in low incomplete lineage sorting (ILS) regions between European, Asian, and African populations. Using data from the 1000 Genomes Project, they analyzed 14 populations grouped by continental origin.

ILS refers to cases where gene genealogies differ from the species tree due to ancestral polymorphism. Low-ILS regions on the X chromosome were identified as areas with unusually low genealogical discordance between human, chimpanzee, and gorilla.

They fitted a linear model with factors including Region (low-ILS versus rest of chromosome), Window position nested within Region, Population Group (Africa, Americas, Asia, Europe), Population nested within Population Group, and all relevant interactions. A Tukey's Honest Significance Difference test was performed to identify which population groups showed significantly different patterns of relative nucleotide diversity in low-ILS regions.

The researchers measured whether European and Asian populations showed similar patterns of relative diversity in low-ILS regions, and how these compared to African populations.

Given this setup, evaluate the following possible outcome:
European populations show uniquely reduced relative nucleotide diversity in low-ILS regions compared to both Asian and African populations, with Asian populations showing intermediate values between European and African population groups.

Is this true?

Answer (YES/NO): NO